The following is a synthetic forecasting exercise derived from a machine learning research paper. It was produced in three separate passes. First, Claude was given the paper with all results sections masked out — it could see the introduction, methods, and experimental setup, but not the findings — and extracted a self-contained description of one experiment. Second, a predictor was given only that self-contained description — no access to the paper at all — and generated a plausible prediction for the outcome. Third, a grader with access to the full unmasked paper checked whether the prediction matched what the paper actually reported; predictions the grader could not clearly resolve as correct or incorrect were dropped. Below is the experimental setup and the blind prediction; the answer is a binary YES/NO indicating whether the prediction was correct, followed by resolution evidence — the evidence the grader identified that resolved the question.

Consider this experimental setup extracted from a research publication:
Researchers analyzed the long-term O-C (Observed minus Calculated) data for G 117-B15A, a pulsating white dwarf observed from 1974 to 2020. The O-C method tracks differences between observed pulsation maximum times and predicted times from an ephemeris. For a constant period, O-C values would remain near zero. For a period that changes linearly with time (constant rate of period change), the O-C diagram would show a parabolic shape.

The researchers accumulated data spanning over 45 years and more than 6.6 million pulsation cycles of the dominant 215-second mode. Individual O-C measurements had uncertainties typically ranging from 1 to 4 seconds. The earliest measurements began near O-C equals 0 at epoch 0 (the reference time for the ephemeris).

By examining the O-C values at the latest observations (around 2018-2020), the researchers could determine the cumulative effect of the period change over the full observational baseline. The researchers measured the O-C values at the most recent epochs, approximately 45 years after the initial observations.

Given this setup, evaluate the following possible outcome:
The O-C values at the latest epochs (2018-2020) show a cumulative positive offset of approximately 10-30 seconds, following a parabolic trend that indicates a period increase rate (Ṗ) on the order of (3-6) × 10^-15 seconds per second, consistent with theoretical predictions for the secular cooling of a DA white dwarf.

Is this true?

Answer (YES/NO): YES